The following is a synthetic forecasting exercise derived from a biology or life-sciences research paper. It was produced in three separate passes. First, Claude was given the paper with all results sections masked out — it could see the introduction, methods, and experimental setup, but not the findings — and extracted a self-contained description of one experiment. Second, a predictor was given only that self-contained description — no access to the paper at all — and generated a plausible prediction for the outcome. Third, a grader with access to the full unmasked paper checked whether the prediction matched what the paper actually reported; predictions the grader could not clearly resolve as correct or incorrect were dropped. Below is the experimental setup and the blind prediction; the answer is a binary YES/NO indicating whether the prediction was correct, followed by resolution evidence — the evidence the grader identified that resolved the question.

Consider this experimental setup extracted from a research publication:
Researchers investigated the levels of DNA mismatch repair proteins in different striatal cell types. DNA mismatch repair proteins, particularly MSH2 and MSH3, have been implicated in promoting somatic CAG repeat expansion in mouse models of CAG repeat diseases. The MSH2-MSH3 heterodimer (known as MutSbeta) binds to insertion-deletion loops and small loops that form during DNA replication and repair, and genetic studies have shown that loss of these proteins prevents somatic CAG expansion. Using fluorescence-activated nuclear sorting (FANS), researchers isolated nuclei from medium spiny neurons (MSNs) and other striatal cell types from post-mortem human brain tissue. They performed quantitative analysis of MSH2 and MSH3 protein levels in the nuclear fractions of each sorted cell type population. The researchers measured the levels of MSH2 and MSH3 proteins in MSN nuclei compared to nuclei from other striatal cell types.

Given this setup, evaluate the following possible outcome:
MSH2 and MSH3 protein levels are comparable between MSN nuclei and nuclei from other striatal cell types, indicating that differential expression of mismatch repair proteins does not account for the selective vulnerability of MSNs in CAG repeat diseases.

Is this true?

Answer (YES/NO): NO